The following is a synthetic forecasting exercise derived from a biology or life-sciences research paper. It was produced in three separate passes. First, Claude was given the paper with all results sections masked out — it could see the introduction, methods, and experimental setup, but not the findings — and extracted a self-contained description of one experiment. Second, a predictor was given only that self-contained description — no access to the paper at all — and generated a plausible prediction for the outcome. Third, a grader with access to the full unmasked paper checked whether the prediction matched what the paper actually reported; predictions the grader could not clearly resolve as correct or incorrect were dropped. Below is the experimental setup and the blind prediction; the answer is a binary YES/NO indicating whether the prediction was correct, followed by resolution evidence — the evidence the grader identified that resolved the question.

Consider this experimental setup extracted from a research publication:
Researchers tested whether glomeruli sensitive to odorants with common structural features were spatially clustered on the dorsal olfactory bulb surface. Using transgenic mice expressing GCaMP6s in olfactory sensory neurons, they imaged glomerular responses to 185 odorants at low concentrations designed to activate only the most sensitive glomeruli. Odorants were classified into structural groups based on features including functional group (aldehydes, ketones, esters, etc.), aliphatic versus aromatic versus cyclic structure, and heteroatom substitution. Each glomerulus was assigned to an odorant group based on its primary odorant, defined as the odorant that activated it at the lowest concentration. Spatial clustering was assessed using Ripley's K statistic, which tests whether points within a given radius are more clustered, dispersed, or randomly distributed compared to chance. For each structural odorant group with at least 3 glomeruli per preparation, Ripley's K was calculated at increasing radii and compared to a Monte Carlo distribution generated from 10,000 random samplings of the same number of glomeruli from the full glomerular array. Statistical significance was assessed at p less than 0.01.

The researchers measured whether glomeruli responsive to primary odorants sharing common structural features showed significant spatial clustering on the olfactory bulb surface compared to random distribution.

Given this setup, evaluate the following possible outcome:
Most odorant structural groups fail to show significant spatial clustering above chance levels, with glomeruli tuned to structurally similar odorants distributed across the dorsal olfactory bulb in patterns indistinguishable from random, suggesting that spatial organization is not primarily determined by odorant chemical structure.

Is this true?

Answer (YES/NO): NO